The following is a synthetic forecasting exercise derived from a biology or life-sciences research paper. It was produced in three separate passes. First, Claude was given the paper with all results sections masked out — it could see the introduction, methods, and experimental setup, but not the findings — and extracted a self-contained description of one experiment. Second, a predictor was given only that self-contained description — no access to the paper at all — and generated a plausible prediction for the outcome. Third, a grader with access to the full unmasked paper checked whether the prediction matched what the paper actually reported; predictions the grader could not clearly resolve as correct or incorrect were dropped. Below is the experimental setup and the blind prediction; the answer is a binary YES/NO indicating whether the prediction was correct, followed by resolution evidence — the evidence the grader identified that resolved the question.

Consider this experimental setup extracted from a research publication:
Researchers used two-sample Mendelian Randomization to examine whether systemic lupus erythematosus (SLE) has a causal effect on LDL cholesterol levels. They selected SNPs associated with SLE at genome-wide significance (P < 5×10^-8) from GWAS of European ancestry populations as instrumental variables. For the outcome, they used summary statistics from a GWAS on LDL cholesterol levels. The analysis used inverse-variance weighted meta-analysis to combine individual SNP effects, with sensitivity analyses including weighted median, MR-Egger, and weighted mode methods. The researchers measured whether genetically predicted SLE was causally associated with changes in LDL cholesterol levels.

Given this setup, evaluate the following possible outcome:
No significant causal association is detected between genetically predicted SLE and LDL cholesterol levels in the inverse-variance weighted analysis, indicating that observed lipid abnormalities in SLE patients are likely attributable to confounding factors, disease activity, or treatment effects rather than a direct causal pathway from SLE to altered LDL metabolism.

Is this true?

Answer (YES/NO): YES